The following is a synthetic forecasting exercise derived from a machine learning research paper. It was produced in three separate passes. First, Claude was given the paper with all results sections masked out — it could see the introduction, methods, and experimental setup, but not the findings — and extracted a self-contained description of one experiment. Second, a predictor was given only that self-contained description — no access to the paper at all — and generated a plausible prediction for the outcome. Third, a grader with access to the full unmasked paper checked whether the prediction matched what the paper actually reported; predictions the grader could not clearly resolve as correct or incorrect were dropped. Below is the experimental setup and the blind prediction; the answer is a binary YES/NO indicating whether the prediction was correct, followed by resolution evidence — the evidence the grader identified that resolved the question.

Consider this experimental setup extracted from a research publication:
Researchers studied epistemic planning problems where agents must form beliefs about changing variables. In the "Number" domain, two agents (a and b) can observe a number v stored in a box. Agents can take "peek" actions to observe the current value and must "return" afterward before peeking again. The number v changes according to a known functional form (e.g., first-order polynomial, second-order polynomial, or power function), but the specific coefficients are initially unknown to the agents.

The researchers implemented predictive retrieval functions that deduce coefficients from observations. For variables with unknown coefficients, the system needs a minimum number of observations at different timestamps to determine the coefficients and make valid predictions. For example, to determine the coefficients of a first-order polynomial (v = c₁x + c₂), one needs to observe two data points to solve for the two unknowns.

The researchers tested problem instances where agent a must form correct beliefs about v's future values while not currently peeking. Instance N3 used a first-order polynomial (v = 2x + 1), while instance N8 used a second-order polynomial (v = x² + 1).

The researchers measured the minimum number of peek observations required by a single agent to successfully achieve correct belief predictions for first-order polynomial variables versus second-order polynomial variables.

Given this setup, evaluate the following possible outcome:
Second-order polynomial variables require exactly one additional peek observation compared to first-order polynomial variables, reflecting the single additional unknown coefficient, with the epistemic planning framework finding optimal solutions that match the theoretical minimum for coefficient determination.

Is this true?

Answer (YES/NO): YES